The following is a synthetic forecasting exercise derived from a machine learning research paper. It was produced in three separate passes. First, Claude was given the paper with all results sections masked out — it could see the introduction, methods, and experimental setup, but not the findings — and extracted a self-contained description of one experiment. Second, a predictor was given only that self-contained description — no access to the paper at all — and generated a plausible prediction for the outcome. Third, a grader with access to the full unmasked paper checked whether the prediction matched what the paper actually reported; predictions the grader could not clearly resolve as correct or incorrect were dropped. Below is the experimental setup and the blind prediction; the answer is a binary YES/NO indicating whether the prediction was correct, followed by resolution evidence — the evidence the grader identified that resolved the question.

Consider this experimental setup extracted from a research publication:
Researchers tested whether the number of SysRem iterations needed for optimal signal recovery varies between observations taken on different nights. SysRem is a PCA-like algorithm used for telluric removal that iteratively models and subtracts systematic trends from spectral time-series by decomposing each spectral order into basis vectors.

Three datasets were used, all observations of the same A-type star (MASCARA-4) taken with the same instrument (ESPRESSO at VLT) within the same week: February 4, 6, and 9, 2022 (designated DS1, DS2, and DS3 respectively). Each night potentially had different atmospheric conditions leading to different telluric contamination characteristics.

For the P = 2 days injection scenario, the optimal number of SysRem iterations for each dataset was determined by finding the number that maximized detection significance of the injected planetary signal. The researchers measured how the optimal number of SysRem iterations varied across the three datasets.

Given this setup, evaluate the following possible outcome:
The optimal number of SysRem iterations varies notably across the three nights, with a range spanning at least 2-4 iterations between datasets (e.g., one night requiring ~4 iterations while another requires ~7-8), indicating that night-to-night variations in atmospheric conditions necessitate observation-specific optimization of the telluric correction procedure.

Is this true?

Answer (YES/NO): YES